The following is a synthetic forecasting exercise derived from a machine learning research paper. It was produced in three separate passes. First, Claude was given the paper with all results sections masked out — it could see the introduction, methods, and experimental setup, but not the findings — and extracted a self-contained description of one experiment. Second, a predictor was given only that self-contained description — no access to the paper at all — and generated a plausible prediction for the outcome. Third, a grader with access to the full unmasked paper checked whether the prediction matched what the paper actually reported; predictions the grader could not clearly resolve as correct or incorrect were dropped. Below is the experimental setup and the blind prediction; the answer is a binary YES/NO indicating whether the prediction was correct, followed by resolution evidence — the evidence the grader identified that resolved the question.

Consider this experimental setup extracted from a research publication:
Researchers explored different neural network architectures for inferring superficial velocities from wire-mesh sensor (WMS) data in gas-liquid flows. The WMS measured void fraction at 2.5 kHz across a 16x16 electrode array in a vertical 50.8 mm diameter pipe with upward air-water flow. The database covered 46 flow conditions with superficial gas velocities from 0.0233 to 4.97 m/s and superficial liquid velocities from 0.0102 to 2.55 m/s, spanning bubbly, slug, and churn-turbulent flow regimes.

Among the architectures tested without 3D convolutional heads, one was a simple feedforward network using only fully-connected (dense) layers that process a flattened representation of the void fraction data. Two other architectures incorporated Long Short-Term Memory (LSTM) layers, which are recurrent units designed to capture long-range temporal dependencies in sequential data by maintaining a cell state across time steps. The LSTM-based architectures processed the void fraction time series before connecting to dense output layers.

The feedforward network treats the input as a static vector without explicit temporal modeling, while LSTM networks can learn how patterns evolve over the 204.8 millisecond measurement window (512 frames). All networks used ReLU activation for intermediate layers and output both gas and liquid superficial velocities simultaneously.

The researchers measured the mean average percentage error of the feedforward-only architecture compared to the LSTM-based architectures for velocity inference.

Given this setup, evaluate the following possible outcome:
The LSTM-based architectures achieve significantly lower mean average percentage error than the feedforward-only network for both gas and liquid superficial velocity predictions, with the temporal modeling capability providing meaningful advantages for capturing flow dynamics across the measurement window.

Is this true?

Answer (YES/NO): NO